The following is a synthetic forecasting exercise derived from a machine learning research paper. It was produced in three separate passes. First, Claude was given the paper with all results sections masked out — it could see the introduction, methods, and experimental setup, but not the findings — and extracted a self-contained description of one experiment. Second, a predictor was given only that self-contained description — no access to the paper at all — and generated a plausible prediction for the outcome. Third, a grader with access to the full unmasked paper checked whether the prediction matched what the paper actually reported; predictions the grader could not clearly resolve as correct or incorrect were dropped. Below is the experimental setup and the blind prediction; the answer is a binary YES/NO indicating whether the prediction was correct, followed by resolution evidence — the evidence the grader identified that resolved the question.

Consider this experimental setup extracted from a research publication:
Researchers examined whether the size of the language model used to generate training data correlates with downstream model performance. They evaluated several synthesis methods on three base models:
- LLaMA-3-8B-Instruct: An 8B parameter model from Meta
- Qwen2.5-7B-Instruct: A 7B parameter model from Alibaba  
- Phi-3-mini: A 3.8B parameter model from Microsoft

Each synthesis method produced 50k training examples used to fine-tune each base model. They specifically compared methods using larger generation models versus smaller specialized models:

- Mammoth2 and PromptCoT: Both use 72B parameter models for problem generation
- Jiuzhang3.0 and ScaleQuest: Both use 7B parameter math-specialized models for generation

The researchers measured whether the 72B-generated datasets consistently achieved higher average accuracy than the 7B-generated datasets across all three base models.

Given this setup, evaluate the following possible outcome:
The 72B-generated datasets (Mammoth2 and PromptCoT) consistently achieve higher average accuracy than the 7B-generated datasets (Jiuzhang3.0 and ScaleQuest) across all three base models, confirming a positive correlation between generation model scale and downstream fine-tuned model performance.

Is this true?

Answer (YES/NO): NO